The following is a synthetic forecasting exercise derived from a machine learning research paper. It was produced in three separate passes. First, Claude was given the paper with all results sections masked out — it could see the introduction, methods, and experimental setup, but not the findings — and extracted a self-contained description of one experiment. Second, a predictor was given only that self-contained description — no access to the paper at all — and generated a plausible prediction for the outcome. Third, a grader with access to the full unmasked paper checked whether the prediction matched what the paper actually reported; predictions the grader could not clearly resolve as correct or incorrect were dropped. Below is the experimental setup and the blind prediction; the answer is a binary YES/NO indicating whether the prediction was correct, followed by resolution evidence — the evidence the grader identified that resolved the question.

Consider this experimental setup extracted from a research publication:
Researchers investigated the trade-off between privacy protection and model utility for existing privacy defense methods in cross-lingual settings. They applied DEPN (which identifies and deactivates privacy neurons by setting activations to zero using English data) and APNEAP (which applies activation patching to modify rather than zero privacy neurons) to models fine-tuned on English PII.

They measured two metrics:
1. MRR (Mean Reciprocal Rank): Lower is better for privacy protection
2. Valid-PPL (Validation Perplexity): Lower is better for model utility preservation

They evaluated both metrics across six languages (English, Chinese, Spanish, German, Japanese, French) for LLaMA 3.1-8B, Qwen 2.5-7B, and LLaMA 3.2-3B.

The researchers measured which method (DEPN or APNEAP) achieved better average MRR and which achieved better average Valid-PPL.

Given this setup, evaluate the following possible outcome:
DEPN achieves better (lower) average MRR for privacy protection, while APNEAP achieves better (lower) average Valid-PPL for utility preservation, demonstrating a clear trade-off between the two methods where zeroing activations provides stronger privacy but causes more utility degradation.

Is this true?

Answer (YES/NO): NO